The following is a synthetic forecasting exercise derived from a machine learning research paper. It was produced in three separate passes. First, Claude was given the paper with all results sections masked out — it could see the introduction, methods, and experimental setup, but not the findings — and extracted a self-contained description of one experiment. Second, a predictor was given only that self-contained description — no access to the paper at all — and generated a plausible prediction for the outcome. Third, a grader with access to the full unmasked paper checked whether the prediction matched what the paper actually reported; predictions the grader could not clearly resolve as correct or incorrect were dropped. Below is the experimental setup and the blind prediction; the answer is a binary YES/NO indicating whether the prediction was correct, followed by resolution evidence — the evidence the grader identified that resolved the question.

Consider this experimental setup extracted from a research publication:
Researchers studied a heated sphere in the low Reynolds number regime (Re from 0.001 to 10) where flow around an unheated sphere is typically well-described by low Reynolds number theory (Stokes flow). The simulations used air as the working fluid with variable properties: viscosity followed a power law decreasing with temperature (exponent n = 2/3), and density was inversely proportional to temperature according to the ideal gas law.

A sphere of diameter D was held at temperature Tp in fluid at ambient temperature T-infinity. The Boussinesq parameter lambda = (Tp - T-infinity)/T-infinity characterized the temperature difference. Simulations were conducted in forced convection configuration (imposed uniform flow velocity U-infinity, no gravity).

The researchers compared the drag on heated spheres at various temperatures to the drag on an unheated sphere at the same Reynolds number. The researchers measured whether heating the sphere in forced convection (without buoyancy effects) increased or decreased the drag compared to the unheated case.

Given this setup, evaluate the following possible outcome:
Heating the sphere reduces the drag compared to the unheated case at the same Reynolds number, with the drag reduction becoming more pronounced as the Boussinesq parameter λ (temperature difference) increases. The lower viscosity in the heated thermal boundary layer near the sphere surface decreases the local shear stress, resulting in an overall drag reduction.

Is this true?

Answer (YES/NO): NO